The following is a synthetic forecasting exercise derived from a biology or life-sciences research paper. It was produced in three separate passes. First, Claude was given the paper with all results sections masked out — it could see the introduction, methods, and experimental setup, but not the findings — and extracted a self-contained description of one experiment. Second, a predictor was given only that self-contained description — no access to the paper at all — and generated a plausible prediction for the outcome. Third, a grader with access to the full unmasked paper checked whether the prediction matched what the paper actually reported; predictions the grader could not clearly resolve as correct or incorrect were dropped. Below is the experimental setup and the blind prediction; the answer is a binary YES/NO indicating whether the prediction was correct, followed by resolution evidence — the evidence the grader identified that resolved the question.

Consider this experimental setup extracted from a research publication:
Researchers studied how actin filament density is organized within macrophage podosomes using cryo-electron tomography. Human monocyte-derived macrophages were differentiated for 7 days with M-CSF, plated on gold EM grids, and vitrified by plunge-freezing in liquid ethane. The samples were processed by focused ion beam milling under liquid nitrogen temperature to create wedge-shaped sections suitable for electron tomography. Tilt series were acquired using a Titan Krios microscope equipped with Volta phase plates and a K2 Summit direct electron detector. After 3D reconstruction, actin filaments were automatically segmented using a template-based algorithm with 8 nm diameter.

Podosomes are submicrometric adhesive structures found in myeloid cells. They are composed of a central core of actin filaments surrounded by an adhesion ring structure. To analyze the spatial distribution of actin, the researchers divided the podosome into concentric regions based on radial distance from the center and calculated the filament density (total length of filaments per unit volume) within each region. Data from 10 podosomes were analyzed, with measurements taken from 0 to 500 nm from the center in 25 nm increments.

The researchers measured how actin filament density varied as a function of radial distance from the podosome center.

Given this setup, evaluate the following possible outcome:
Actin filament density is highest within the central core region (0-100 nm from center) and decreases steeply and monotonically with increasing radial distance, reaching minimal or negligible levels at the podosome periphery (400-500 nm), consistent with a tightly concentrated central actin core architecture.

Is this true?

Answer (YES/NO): NO